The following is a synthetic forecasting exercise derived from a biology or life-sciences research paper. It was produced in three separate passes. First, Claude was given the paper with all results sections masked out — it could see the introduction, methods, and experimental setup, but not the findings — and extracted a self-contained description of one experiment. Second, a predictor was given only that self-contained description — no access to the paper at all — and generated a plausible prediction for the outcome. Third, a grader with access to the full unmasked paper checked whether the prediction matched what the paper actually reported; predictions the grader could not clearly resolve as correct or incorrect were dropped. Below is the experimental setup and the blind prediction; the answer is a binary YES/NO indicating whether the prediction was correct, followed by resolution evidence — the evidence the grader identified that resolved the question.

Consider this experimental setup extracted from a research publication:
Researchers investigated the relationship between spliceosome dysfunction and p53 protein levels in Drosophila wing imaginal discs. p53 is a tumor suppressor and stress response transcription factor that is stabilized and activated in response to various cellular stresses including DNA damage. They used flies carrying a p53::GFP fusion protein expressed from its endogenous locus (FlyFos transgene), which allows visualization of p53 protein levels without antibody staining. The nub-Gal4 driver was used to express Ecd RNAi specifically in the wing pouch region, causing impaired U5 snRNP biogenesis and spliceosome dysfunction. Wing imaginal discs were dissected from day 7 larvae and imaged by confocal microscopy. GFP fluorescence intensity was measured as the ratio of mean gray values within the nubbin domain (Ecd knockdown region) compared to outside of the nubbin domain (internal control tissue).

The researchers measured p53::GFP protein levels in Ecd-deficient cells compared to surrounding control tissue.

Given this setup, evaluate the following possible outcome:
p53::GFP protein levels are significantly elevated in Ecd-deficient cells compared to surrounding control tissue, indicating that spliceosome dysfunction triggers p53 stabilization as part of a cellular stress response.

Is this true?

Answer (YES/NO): YES